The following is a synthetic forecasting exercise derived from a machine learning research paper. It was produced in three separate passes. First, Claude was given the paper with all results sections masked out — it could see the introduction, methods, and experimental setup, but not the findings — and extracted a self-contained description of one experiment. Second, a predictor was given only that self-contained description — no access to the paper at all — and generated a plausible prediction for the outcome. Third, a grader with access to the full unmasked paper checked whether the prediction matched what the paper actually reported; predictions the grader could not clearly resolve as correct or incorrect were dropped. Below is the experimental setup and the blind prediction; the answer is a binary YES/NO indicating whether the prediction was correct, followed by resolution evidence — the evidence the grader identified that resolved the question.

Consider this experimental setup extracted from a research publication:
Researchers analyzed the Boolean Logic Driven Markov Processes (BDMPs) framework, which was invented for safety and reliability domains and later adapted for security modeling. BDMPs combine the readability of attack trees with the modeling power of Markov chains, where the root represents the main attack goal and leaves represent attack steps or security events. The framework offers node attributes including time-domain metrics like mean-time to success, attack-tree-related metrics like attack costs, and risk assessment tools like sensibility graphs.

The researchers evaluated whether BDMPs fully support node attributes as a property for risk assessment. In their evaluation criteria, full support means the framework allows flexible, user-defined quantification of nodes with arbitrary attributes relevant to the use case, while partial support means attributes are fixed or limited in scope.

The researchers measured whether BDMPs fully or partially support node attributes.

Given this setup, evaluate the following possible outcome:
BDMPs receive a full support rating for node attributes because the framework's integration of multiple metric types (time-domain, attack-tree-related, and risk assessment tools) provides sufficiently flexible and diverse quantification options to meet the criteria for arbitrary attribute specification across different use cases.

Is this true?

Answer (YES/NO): NO